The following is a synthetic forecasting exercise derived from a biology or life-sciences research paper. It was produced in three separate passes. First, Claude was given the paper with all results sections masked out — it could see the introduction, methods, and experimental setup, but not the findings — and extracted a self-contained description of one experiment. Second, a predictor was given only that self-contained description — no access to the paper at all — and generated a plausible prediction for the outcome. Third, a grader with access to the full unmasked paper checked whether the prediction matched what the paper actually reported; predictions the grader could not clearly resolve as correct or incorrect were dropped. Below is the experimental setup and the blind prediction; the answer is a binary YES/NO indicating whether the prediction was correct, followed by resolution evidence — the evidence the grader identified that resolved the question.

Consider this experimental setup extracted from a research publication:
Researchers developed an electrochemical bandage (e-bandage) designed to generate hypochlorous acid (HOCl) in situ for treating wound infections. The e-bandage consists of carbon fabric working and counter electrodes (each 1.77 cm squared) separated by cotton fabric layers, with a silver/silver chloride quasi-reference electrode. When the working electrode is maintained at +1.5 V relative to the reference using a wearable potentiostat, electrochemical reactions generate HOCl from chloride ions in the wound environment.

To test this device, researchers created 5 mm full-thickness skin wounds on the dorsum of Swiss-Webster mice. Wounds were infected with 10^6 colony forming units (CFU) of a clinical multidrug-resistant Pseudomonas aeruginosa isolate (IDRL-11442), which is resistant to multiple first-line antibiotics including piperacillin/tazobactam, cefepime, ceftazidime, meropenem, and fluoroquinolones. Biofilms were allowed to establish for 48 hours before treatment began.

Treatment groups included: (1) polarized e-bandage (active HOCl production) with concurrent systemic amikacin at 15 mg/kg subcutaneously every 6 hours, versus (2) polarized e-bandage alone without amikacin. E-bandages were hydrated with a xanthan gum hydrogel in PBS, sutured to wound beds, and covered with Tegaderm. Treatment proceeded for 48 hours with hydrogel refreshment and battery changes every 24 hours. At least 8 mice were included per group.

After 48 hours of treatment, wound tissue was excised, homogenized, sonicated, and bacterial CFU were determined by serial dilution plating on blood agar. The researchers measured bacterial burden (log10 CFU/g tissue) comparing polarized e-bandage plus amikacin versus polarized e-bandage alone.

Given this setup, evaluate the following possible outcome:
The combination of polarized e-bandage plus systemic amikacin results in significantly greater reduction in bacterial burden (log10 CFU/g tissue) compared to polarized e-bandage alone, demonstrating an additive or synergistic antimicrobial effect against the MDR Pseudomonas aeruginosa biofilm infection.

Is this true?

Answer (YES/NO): NO